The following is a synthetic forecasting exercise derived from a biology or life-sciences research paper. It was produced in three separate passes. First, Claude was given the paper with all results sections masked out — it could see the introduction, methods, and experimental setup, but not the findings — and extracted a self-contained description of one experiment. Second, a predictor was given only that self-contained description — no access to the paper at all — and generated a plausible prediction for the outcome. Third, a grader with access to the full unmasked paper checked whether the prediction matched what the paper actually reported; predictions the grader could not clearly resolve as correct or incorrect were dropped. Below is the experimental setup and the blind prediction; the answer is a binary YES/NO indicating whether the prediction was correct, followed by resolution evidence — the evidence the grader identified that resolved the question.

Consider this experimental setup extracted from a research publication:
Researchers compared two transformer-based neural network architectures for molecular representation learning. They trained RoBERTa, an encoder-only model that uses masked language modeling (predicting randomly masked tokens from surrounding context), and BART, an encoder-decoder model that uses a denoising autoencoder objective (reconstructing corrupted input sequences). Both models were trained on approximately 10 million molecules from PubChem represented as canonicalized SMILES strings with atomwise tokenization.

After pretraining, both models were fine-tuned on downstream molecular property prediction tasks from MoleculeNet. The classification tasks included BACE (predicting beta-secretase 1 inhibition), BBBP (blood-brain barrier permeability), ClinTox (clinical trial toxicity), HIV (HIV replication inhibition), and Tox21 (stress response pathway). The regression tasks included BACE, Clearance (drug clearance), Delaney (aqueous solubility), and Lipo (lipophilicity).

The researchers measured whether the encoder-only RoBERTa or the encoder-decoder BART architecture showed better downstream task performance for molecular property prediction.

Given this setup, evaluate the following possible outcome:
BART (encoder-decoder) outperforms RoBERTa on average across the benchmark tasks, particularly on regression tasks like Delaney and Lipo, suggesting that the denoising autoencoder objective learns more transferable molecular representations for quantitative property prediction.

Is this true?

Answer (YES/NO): NO